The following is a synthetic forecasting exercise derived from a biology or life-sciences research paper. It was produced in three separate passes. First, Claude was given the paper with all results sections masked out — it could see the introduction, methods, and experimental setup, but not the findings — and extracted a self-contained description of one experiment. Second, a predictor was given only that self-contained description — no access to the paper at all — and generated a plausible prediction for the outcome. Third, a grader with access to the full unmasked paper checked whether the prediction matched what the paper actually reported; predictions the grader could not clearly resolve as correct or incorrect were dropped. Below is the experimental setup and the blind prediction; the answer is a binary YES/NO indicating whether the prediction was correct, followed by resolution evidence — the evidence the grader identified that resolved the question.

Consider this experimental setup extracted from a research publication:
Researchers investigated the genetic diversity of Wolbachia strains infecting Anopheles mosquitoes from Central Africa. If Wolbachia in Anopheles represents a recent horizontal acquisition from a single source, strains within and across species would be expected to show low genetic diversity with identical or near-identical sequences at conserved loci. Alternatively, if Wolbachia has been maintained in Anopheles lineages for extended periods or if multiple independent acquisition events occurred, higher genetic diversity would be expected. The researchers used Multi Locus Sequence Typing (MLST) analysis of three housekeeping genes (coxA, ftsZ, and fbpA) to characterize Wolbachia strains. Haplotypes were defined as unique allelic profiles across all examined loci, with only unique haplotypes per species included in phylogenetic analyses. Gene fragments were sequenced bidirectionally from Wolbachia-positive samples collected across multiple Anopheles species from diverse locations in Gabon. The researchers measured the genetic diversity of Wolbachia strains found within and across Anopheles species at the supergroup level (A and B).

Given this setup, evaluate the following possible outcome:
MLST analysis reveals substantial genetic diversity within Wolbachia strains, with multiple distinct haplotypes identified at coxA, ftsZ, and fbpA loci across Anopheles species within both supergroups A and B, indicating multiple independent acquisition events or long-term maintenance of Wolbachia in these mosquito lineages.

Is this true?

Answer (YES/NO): YES